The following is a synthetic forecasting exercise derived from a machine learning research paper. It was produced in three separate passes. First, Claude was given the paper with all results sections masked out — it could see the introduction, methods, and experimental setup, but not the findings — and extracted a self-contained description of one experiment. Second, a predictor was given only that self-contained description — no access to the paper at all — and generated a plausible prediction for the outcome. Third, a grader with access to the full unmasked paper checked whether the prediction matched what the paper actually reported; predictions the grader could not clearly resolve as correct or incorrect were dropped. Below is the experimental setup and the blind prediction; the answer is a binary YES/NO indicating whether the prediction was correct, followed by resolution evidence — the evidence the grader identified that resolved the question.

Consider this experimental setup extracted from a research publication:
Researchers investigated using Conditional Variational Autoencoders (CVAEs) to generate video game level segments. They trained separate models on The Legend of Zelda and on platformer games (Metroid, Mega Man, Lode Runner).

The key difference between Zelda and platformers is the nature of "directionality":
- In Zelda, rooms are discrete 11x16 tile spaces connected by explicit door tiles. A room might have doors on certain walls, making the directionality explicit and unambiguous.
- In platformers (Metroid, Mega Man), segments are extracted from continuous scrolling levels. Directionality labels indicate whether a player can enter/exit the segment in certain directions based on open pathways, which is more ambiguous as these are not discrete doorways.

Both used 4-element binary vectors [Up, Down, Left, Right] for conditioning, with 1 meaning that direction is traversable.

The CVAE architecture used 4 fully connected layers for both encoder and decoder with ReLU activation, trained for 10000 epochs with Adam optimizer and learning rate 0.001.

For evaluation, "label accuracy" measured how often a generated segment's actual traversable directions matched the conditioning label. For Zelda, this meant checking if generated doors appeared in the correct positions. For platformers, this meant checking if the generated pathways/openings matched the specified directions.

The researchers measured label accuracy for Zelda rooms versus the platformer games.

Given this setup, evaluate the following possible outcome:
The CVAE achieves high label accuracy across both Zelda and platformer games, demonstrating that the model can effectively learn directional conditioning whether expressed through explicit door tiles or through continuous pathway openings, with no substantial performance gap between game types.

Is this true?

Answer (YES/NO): NO